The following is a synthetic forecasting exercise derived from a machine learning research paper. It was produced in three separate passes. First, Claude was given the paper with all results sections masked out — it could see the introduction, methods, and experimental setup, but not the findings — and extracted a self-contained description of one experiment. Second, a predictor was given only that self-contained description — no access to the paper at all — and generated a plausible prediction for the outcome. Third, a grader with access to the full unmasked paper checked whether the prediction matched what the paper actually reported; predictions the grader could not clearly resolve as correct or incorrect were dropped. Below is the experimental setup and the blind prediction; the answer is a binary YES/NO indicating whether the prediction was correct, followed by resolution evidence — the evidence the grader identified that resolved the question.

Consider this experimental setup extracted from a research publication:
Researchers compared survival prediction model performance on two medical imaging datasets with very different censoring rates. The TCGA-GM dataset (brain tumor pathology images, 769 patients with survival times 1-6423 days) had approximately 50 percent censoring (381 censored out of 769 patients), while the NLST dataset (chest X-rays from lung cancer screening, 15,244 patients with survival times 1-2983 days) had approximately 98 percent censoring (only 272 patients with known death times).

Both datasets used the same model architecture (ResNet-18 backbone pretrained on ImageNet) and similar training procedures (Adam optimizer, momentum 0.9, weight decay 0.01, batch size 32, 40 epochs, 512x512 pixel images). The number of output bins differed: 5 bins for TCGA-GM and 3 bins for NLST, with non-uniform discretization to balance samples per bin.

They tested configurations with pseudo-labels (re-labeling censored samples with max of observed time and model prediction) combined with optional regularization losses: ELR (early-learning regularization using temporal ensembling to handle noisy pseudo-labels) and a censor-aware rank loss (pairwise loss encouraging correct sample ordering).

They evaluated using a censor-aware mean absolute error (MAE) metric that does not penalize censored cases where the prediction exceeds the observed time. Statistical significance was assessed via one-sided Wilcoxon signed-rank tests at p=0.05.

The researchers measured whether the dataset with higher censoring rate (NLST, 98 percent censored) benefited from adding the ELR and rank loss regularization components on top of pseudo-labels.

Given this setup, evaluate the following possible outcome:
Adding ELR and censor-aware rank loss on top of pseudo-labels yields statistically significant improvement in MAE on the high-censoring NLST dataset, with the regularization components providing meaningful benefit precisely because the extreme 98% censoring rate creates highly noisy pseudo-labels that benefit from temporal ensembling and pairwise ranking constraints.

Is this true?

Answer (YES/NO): NO